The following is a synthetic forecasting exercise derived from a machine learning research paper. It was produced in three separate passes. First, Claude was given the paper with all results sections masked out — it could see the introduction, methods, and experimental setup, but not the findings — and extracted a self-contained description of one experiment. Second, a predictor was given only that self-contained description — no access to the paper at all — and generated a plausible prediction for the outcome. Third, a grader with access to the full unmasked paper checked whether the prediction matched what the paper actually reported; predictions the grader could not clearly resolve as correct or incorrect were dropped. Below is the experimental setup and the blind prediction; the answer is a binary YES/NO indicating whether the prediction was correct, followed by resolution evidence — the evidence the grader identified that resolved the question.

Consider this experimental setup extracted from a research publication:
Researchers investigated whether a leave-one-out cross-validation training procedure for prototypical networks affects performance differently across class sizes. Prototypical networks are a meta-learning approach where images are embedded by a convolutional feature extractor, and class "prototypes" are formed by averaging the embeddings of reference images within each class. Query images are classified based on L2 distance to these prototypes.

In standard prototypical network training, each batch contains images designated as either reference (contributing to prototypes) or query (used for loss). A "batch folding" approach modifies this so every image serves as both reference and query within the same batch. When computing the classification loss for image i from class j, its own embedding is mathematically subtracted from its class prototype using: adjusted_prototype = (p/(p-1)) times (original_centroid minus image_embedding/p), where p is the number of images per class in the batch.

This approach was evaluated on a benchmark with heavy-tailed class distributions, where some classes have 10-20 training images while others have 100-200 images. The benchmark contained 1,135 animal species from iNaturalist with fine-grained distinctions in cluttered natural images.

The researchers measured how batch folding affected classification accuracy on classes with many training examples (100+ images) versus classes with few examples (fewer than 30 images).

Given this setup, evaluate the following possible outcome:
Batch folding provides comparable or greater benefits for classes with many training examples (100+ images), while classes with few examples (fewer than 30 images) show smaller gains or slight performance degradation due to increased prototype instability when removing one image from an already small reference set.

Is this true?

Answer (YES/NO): YES